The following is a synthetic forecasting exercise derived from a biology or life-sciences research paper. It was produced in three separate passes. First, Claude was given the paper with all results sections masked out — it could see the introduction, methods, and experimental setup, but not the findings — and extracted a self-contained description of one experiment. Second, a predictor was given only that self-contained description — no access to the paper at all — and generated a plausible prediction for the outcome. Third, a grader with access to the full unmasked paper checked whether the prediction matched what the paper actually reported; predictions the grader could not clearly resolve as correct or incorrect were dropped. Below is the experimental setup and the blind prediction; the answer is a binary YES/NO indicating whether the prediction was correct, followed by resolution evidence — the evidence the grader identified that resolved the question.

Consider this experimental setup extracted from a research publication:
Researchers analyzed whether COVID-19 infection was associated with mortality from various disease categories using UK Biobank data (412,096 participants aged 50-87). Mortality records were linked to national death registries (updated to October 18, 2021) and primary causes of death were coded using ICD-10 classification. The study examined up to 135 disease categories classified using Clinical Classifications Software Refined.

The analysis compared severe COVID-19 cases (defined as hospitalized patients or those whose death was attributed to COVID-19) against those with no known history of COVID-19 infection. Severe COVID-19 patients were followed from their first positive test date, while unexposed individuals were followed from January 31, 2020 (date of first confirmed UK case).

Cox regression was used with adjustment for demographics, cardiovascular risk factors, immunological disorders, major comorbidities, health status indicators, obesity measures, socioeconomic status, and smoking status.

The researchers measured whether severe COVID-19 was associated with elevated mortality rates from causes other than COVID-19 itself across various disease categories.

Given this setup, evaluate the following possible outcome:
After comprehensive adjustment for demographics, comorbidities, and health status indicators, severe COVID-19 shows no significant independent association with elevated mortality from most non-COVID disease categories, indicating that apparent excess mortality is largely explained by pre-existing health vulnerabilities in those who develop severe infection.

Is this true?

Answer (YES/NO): NO